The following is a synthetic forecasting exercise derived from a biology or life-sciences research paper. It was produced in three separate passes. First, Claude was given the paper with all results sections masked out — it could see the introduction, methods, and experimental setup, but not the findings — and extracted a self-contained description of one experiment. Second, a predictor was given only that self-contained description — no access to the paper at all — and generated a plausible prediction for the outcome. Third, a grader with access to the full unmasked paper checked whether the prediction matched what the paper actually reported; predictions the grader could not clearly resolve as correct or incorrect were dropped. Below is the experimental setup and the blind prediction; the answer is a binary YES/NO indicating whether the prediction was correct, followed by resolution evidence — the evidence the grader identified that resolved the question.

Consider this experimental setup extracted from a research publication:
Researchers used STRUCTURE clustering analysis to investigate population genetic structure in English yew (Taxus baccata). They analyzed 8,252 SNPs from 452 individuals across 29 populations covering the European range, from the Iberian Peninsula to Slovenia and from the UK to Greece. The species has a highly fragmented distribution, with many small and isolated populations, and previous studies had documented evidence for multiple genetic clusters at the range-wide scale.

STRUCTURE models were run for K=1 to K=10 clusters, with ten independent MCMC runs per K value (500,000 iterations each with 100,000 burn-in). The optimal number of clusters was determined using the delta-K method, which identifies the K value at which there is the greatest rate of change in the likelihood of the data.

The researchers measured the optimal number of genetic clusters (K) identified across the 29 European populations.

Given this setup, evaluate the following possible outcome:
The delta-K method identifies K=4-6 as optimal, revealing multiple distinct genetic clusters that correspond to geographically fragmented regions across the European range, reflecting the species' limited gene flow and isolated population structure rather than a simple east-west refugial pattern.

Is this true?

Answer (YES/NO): NO